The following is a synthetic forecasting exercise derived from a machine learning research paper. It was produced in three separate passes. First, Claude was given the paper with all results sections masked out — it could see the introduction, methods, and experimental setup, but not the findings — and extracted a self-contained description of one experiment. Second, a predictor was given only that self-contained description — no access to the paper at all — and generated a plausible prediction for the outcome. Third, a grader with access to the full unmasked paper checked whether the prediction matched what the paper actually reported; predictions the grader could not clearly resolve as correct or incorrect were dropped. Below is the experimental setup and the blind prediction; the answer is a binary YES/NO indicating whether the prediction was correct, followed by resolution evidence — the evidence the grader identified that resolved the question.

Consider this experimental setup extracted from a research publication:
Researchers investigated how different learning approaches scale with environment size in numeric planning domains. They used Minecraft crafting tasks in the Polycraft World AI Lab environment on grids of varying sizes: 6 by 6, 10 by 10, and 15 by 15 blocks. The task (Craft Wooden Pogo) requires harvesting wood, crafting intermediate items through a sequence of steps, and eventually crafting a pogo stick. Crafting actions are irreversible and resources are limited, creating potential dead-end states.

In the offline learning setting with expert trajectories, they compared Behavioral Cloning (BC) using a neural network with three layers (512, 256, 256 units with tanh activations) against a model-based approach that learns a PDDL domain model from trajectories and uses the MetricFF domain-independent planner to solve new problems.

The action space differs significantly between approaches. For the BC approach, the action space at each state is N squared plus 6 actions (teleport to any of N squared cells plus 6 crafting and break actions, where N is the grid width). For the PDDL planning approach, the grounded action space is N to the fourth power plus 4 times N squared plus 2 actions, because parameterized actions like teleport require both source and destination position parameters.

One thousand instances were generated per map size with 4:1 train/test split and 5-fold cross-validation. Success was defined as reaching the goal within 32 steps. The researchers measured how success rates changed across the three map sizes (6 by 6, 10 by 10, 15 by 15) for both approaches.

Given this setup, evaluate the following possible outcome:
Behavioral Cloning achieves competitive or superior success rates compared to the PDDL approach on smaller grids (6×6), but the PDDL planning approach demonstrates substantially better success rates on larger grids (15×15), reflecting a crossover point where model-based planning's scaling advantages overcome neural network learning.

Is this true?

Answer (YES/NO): NO